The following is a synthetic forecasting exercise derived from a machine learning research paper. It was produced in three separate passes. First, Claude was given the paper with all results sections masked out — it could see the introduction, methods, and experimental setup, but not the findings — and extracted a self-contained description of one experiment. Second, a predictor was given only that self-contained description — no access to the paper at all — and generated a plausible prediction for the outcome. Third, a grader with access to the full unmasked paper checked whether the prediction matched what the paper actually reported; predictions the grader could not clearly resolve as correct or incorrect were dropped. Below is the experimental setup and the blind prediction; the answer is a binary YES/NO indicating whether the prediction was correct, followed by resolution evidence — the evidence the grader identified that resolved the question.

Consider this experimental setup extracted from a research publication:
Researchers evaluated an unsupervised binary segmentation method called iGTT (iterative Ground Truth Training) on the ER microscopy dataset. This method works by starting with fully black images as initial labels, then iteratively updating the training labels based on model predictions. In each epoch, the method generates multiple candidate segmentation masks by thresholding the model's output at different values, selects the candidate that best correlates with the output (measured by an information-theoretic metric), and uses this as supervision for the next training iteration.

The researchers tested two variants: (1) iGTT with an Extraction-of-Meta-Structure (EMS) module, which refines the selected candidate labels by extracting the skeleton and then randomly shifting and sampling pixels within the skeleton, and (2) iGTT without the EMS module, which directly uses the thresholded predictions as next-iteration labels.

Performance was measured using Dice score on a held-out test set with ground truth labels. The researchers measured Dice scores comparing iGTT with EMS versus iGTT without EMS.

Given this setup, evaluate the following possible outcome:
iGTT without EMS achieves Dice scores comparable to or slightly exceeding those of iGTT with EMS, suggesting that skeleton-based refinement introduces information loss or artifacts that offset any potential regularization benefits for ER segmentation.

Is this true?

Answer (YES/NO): NO